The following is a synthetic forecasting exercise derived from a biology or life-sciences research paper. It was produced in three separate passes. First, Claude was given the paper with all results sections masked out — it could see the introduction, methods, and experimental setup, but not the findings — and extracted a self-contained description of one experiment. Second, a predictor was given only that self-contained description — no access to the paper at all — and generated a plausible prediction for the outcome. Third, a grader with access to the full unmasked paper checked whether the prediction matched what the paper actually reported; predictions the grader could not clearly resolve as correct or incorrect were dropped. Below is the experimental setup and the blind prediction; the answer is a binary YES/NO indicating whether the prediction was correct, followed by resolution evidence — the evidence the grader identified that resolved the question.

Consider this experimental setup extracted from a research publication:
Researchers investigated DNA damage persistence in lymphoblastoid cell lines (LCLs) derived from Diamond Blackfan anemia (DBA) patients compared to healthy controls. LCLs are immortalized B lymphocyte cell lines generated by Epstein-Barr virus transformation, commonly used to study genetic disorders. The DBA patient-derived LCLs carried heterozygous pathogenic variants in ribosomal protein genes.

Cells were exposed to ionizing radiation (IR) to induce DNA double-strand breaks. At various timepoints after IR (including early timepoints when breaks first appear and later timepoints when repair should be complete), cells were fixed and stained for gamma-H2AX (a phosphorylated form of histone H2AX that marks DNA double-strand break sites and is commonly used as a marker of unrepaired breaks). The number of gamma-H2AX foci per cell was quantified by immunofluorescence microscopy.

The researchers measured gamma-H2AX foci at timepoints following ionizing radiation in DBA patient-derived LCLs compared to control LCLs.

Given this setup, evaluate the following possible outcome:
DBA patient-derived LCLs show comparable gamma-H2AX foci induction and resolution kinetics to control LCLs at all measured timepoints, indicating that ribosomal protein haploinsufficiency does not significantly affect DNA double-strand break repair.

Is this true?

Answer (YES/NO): NO